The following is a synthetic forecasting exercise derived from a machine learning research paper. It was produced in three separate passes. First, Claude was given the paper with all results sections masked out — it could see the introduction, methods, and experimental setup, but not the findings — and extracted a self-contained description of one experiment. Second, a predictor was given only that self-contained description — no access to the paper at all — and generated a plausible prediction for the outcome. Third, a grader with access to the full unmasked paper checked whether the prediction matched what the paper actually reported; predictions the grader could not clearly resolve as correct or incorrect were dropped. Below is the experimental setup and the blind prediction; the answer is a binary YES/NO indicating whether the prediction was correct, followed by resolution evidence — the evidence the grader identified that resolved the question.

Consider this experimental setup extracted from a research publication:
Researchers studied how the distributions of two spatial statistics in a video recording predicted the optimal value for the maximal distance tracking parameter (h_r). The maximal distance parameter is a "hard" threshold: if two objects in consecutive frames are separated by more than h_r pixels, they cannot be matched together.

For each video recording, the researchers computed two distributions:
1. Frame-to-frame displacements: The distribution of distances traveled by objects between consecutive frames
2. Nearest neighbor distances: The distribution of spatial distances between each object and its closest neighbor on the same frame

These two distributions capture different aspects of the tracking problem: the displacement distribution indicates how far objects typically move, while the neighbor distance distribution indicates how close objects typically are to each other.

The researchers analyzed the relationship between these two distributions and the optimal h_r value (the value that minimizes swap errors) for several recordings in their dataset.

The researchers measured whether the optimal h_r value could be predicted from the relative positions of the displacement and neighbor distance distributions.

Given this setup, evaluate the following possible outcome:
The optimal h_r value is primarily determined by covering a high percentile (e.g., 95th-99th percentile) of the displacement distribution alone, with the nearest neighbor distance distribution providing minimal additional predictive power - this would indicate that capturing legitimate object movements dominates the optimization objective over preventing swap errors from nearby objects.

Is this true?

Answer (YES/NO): NO